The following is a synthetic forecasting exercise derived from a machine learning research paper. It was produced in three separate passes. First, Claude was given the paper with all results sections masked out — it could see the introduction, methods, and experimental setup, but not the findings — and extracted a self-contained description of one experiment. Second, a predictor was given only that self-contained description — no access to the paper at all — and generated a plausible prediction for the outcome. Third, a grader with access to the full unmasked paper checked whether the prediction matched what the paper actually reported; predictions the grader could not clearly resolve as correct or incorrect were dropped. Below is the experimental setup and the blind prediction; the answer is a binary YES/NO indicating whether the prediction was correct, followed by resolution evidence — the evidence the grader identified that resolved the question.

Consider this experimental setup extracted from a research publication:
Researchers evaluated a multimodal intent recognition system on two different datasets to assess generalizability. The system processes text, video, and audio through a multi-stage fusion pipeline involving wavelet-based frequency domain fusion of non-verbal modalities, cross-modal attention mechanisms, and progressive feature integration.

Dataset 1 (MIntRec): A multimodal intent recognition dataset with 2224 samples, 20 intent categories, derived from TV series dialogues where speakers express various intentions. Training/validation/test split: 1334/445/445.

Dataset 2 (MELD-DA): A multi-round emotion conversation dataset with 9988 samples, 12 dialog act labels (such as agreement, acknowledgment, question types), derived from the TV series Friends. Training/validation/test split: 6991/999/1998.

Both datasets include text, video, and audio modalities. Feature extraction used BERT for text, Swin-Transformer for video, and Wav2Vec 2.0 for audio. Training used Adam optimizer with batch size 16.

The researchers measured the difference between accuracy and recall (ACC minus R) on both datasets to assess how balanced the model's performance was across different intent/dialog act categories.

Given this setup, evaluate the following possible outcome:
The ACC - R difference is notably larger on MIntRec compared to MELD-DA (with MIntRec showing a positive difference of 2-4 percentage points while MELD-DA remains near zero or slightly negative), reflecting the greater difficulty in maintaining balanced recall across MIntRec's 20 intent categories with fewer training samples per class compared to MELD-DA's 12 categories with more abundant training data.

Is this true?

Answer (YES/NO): NO